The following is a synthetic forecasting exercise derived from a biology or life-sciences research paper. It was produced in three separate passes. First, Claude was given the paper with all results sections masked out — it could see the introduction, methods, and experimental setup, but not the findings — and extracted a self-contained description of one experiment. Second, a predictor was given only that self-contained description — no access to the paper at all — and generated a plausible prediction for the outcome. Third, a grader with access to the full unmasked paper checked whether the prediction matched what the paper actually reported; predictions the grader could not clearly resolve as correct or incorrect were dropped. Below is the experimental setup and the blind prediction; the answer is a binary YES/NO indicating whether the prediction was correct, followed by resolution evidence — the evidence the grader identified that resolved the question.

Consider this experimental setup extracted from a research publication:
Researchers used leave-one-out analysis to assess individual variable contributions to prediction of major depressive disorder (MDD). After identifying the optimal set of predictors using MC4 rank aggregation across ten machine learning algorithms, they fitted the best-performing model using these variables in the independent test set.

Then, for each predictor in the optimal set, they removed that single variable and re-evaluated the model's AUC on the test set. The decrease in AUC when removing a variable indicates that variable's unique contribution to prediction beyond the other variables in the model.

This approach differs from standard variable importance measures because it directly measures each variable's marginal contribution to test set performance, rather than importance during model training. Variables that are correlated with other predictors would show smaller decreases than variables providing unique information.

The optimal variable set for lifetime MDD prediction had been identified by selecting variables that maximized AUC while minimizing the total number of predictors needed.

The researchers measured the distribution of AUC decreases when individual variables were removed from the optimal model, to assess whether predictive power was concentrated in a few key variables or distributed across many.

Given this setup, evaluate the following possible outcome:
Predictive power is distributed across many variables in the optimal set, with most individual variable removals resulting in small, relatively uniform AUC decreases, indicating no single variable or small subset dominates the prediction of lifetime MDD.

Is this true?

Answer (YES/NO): NO